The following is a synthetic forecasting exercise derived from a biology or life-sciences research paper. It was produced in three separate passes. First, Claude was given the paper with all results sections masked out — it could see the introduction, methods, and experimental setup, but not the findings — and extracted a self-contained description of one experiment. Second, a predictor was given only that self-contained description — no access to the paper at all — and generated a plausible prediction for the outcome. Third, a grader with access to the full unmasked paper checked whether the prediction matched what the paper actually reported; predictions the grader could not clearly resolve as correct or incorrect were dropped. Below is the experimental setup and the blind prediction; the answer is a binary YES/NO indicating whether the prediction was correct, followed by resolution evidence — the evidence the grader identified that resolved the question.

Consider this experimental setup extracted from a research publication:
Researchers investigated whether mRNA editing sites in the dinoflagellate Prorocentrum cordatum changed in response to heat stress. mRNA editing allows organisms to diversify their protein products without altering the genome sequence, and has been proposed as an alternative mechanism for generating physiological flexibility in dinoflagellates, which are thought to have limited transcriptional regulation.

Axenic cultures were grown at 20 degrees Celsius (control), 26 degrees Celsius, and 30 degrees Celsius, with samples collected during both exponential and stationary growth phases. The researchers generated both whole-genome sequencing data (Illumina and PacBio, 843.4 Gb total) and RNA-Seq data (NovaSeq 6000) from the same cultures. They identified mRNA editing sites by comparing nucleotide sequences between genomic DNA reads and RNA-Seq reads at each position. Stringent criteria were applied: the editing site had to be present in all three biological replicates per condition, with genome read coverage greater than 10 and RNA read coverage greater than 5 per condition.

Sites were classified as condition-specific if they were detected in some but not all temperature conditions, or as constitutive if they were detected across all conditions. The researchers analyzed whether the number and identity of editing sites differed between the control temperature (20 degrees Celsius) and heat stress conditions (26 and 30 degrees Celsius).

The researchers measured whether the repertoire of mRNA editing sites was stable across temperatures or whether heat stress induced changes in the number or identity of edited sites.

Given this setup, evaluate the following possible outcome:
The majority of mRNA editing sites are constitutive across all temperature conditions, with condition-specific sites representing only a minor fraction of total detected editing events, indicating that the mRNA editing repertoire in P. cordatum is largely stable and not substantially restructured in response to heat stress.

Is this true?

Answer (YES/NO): NO